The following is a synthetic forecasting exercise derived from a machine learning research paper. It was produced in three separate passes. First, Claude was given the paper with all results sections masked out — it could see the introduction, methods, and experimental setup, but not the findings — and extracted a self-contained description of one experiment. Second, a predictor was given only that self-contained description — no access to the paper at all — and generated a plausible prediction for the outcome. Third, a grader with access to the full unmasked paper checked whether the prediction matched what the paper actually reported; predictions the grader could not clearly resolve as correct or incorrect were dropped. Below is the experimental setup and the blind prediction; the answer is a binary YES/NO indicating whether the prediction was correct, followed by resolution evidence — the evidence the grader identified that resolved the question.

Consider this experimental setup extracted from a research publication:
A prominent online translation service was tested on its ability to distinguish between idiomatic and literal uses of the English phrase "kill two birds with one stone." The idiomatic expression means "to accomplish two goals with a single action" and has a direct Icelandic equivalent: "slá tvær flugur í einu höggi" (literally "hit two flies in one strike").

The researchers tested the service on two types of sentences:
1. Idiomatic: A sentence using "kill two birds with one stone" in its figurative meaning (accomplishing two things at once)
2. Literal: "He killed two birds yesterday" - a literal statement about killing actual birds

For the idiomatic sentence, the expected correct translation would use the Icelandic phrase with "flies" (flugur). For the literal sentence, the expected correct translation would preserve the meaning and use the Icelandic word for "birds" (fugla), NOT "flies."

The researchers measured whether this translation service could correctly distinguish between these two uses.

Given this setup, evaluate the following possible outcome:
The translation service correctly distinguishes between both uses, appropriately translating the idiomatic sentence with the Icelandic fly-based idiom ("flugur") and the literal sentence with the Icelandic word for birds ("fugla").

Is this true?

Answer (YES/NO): NO